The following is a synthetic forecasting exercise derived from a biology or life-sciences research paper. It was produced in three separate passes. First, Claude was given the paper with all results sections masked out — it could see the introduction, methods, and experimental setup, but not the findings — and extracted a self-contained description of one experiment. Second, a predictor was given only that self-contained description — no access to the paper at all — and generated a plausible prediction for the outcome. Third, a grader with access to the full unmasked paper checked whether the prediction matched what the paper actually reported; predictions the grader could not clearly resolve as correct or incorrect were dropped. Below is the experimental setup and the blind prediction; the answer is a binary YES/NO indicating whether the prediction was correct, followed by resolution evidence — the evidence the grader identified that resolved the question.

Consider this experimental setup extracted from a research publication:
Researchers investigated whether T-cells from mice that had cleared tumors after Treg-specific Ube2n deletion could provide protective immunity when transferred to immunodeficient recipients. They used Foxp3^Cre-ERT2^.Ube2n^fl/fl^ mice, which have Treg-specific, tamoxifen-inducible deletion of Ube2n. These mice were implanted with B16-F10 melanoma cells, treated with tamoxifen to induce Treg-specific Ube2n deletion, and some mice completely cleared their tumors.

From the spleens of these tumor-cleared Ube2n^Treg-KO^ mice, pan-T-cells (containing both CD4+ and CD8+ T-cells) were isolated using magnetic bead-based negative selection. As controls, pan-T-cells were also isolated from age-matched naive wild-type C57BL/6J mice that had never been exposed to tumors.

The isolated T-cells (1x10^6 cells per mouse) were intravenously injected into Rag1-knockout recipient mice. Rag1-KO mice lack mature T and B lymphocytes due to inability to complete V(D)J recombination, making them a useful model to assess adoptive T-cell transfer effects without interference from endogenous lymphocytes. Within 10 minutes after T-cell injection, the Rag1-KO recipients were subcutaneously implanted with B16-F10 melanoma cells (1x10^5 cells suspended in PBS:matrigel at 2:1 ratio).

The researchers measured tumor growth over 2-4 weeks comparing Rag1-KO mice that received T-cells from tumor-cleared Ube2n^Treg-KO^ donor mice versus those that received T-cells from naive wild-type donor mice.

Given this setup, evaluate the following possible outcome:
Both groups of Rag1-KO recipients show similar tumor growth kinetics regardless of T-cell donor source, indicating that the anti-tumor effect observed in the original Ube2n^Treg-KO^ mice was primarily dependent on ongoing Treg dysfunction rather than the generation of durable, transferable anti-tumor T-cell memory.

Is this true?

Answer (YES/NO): NO